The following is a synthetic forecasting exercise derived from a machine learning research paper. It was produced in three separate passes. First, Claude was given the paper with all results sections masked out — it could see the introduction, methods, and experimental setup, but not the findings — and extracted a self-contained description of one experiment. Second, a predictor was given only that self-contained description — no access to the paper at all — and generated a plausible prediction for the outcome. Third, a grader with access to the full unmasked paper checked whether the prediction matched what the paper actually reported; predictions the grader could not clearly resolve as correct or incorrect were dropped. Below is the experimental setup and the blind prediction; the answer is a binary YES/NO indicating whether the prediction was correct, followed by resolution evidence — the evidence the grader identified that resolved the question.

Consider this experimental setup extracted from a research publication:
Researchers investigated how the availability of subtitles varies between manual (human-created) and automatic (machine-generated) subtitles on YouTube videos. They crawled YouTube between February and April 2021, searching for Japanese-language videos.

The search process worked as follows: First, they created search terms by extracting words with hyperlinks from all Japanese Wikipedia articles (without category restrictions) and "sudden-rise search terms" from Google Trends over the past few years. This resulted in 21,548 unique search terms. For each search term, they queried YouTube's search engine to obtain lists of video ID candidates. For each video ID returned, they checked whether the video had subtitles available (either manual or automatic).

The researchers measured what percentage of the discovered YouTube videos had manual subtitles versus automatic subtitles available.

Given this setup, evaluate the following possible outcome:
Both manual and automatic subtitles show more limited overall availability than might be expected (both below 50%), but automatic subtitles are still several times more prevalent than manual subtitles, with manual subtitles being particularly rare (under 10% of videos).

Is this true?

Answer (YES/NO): YES